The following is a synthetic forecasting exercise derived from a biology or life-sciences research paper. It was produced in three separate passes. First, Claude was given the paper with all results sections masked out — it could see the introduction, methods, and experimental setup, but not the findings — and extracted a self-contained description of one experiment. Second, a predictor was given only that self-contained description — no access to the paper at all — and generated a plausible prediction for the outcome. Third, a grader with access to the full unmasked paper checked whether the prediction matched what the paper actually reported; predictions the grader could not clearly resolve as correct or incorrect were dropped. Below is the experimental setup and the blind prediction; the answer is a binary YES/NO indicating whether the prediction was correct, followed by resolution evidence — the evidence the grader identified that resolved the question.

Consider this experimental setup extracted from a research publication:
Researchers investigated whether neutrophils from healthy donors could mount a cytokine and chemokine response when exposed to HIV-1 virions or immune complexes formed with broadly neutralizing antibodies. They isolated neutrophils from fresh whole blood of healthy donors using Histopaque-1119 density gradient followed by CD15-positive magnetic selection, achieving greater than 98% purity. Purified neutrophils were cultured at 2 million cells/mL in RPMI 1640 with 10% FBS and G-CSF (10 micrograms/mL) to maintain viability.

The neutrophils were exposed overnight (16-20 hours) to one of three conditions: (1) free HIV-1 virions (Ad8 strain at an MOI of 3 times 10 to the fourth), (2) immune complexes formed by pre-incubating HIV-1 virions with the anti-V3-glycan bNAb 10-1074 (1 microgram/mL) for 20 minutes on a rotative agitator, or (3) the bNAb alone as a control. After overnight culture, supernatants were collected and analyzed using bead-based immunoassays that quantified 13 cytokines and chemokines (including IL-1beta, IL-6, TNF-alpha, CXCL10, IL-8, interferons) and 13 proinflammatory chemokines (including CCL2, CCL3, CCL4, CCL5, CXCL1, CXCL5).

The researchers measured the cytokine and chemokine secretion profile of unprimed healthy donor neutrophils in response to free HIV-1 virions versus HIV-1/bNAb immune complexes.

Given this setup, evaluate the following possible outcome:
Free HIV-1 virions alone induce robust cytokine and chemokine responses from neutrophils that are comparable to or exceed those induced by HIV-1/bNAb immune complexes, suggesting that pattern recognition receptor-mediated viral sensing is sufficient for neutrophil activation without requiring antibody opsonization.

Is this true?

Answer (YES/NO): NO